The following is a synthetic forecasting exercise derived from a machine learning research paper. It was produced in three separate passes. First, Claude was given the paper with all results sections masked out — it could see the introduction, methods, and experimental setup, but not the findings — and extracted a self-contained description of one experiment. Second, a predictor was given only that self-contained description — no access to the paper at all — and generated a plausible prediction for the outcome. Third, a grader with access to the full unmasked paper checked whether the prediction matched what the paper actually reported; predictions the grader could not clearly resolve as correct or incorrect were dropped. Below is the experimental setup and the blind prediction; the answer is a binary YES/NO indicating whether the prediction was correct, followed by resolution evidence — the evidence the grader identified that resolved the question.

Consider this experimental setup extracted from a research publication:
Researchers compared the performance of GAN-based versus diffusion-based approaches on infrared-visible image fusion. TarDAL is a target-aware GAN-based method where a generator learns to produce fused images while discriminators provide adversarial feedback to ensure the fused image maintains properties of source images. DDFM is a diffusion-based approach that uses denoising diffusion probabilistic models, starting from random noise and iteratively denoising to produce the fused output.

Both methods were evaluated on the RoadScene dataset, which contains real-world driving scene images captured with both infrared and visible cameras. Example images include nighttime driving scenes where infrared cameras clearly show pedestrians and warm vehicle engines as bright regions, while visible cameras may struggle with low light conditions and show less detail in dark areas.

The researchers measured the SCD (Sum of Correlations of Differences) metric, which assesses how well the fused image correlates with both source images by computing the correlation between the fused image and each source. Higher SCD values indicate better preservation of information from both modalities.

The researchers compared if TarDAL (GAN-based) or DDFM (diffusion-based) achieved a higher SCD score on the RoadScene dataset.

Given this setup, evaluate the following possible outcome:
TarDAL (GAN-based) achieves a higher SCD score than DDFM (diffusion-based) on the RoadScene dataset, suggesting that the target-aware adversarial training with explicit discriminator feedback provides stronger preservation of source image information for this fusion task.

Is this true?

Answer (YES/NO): NO